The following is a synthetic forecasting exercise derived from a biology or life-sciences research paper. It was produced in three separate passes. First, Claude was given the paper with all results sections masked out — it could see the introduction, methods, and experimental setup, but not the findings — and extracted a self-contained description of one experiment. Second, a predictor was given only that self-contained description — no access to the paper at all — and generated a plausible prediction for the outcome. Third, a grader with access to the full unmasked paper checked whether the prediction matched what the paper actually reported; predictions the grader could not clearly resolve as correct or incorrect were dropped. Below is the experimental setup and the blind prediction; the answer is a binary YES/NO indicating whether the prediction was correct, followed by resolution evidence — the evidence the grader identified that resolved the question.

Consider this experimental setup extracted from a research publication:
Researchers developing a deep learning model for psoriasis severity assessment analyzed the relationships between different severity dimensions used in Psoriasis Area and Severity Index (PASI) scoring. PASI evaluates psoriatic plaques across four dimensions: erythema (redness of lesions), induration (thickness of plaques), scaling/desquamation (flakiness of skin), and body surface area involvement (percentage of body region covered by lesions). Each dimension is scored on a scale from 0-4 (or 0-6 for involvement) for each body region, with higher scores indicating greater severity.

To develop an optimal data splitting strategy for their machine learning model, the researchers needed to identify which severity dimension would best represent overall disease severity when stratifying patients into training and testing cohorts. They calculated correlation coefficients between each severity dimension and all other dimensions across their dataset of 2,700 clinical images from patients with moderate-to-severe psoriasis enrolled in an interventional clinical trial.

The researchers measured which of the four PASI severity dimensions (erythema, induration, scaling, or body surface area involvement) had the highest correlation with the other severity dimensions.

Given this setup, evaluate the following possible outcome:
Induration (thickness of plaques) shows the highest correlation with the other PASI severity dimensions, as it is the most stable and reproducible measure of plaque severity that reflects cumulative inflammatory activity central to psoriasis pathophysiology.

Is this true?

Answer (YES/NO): NO